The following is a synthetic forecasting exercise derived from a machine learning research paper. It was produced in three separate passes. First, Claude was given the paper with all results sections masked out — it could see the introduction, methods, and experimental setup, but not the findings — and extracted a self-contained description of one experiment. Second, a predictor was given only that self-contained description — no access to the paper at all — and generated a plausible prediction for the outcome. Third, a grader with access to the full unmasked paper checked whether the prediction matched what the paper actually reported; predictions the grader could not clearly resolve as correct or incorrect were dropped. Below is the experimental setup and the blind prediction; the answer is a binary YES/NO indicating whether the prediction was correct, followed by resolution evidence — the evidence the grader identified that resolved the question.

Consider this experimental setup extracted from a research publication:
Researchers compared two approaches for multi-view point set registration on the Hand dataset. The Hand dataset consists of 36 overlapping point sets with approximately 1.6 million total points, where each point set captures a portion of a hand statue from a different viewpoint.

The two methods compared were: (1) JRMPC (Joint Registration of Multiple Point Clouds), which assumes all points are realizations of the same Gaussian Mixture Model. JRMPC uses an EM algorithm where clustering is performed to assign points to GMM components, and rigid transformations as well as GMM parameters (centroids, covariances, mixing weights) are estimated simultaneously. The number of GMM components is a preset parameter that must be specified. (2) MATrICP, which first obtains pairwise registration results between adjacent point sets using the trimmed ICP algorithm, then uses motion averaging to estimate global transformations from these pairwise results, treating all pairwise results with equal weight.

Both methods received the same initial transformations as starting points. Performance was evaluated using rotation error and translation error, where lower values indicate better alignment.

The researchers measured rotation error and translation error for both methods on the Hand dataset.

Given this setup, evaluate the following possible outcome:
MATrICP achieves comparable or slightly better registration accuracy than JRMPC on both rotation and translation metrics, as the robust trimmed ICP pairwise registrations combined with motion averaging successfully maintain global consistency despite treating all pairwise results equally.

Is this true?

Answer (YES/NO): NO